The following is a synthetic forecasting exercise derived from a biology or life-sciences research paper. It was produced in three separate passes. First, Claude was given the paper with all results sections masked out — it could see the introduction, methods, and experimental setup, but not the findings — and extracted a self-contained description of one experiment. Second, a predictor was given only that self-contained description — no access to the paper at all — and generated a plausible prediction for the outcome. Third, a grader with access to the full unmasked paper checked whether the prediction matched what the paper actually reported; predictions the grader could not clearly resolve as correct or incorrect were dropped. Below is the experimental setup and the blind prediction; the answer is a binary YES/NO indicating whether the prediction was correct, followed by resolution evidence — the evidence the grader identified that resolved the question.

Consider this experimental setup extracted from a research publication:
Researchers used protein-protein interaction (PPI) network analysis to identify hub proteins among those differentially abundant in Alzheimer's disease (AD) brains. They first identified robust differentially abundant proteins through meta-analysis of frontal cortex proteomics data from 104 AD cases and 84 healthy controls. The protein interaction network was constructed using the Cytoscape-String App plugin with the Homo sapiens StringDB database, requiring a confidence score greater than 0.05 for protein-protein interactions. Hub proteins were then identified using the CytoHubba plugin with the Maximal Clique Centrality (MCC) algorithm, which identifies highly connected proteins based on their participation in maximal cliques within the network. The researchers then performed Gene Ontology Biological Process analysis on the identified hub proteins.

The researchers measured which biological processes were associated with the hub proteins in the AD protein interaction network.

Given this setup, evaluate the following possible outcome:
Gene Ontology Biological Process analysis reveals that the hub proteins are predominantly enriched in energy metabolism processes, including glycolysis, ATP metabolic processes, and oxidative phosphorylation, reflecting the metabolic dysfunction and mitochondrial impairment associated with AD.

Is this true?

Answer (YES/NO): YES